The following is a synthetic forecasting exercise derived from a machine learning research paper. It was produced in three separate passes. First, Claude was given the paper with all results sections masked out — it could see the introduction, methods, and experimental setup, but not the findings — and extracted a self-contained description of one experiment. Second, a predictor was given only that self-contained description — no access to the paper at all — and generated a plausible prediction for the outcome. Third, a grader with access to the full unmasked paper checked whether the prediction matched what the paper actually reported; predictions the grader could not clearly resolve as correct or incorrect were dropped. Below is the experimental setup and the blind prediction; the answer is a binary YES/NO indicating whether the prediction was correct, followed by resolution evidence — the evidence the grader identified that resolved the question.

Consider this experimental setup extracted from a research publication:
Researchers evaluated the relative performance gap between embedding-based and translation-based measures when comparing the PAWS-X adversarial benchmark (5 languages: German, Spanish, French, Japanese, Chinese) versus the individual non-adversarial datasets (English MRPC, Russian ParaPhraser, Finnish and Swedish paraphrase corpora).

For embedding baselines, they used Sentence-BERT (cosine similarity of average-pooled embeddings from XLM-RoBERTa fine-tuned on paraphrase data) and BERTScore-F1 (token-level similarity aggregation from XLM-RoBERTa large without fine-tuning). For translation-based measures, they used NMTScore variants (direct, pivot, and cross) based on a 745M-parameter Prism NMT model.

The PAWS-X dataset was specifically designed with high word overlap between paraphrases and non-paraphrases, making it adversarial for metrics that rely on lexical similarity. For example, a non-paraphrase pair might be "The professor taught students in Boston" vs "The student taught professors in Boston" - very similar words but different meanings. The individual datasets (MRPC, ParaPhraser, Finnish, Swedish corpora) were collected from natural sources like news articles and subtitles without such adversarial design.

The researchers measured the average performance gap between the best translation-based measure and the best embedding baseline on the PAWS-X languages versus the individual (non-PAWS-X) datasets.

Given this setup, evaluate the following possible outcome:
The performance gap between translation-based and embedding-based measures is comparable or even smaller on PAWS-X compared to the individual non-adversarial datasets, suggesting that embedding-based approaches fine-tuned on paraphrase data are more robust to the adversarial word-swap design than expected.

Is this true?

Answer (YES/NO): NO